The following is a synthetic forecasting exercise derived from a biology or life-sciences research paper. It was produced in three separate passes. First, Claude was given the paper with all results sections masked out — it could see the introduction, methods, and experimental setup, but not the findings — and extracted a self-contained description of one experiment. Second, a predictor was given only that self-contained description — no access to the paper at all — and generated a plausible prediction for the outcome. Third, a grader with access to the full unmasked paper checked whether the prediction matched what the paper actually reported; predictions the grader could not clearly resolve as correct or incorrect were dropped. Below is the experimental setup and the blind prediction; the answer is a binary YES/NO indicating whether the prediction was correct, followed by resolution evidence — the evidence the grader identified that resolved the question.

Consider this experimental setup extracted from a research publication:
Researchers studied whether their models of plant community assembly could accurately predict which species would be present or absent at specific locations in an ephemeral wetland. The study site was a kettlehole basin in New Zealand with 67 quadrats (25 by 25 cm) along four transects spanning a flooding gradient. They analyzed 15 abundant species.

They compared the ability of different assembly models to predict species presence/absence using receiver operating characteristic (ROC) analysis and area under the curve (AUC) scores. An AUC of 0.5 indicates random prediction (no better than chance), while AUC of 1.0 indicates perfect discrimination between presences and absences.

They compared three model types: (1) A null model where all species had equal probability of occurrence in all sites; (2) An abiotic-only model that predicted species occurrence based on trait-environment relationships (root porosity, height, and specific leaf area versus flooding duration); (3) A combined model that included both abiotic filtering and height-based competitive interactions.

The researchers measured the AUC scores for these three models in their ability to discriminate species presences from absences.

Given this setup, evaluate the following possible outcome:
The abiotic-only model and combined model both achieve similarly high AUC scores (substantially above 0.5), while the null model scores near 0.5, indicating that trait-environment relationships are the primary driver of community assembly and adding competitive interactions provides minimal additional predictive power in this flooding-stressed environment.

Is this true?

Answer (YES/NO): NO